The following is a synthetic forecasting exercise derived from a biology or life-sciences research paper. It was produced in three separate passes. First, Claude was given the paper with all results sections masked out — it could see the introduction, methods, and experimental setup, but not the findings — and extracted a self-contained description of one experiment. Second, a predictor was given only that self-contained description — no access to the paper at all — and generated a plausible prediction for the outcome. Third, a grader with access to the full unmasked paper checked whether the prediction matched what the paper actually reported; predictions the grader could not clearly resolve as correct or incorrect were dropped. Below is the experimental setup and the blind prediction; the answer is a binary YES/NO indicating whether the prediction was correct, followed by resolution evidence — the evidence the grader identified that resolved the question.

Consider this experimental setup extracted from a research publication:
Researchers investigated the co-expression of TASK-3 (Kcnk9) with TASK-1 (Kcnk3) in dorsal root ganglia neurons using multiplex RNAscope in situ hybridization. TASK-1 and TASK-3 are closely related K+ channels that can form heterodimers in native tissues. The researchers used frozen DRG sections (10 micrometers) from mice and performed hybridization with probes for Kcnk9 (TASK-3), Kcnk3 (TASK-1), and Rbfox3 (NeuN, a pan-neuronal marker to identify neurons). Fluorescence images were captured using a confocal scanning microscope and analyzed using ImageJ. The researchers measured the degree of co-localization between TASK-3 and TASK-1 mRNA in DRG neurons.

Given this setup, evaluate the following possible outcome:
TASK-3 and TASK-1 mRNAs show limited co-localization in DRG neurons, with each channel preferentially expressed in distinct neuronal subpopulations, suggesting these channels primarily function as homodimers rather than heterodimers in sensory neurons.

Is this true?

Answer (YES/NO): NO